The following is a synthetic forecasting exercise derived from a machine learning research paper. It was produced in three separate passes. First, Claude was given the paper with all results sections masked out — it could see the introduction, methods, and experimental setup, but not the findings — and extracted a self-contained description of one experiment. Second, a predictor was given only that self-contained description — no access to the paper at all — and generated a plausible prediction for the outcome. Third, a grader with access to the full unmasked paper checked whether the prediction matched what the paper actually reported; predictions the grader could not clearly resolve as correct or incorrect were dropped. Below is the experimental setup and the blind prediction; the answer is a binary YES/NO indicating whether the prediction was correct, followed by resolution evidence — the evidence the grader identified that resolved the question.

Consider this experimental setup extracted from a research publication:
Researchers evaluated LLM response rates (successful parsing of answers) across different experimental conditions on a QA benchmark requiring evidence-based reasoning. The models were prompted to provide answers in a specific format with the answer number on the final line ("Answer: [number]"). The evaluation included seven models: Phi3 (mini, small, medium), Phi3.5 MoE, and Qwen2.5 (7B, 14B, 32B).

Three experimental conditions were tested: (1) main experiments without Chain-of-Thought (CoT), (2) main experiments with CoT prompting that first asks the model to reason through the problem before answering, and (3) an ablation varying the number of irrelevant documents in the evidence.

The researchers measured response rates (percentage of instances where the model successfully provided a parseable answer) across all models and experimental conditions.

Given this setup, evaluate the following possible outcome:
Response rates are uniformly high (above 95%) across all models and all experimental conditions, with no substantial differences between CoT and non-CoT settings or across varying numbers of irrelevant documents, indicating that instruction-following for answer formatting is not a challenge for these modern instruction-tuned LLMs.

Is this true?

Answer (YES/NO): NO